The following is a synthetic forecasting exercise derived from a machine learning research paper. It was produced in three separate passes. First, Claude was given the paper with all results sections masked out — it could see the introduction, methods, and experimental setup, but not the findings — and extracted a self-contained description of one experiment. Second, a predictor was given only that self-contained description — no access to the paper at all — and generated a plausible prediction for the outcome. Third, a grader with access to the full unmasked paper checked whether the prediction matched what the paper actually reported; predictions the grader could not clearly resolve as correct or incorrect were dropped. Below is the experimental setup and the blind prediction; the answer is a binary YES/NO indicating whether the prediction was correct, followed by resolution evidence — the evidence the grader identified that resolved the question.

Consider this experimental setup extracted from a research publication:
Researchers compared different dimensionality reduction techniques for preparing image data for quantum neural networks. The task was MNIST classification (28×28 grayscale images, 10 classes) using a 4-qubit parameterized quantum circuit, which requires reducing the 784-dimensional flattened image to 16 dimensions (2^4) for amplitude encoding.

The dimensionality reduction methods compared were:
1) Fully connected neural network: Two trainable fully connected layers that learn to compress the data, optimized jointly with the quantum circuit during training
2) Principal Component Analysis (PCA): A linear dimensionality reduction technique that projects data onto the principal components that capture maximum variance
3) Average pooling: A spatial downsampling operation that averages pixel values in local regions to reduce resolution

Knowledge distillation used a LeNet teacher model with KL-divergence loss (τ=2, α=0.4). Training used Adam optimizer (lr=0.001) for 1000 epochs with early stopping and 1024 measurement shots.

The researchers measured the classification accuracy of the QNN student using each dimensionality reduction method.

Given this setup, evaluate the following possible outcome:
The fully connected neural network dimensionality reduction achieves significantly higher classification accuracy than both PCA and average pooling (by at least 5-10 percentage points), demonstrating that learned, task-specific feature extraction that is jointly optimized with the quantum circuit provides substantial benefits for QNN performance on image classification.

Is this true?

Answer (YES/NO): YES